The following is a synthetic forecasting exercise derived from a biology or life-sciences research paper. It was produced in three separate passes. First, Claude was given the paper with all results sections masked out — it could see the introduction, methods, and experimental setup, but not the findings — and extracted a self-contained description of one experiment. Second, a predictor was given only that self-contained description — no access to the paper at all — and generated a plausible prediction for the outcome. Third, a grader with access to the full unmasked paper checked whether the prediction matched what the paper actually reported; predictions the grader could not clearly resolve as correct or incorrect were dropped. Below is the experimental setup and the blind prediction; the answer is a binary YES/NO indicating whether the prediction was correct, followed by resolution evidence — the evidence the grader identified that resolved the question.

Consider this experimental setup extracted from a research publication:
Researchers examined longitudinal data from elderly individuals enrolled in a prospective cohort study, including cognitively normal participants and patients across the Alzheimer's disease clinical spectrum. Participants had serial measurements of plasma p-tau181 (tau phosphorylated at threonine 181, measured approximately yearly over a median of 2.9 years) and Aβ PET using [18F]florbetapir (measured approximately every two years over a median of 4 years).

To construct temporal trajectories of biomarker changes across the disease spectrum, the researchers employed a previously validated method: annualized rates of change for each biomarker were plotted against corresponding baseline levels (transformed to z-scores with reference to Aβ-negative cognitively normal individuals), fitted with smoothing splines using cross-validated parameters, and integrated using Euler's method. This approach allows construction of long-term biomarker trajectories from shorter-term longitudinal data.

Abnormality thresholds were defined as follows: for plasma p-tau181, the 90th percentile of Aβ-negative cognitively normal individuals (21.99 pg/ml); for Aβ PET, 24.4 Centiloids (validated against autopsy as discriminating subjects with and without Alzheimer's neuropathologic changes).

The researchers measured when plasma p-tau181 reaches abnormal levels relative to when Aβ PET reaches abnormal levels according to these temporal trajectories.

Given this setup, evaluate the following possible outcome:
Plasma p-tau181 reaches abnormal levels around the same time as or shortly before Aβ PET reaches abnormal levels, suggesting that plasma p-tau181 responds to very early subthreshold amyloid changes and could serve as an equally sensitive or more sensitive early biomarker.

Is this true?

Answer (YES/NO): NO